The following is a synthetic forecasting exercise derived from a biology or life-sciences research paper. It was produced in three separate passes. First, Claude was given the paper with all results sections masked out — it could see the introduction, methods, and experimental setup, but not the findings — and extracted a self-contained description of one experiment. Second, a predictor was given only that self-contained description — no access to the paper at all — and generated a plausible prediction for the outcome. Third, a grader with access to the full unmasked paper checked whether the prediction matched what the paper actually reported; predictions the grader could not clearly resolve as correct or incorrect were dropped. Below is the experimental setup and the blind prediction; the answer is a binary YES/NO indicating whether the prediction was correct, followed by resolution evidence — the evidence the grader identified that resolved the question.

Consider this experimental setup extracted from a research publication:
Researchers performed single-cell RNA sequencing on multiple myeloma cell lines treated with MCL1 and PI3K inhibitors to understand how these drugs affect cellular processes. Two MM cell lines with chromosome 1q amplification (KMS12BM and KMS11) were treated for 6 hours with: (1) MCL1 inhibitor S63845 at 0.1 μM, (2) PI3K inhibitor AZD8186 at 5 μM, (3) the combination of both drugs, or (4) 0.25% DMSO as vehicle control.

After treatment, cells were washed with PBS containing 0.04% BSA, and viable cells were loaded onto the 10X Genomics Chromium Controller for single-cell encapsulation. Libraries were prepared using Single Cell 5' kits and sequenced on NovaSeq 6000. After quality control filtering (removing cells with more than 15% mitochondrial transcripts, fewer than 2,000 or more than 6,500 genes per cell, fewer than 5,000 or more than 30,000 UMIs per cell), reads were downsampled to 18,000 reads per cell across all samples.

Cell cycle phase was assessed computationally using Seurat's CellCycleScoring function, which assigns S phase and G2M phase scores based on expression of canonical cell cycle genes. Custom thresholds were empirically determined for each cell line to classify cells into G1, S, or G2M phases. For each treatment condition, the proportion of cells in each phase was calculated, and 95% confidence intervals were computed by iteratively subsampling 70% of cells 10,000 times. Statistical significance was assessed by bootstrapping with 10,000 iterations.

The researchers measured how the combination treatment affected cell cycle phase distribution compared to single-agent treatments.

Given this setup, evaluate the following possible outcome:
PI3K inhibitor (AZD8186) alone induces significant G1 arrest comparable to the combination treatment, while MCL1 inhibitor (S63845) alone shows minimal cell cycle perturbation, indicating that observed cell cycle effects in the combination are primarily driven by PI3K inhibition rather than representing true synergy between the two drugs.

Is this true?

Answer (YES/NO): NO